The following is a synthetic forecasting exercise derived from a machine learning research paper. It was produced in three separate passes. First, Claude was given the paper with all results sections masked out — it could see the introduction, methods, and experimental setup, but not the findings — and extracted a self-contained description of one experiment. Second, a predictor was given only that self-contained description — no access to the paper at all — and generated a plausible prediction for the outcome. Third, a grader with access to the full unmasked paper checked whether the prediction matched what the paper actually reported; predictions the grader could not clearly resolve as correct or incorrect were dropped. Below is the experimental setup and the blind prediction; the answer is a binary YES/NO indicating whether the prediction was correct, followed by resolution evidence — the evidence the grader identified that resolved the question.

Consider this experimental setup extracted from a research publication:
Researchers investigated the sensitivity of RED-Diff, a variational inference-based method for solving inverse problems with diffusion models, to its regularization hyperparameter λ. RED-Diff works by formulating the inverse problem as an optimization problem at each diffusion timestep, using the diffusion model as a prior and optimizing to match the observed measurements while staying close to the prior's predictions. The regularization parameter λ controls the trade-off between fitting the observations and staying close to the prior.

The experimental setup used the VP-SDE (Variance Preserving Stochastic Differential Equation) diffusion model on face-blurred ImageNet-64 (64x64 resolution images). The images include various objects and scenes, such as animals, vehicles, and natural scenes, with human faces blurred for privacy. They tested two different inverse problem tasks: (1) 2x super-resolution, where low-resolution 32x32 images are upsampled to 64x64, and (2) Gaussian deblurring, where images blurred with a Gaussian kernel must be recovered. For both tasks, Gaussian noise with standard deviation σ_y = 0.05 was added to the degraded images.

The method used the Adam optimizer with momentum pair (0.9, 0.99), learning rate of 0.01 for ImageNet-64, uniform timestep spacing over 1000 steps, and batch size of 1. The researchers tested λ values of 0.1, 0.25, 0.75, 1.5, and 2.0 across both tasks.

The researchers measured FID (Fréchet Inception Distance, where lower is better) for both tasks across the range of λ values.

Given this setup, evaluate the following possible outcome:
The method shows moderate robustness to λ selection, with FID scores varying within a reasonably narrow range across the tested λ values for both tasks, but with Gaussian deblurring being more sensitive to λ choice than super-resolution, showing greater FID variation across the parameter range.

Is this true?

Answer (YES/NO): NO